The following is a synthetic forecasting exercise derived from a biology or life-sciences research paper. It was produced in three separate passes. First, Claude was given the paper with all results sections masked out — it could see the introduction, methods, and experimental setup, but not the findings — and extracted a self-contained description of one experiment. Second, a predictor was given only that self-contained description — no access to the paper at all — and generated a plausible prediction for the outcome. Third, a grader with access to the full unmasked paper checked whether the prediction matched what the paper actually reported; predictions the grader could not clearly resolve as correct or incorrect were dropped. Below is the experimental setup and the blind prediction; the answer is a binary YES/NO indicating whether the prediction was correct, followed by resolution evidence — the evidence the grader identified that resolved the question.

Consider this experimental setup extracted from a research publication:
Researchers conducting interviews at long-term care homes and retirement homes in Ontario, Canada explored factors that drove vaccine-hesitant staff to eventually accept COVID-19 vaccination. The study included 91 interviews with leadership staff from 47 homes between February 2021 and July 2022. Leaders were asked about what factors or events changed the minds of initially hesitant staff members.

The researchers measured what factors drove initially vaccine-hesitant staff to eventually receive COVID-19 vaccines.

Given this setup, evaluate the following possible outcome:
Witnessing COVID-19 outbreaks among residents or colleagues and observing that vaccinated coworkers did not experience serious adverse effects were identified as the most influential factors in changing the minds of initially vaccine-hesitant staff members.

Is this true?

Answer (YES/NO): NO